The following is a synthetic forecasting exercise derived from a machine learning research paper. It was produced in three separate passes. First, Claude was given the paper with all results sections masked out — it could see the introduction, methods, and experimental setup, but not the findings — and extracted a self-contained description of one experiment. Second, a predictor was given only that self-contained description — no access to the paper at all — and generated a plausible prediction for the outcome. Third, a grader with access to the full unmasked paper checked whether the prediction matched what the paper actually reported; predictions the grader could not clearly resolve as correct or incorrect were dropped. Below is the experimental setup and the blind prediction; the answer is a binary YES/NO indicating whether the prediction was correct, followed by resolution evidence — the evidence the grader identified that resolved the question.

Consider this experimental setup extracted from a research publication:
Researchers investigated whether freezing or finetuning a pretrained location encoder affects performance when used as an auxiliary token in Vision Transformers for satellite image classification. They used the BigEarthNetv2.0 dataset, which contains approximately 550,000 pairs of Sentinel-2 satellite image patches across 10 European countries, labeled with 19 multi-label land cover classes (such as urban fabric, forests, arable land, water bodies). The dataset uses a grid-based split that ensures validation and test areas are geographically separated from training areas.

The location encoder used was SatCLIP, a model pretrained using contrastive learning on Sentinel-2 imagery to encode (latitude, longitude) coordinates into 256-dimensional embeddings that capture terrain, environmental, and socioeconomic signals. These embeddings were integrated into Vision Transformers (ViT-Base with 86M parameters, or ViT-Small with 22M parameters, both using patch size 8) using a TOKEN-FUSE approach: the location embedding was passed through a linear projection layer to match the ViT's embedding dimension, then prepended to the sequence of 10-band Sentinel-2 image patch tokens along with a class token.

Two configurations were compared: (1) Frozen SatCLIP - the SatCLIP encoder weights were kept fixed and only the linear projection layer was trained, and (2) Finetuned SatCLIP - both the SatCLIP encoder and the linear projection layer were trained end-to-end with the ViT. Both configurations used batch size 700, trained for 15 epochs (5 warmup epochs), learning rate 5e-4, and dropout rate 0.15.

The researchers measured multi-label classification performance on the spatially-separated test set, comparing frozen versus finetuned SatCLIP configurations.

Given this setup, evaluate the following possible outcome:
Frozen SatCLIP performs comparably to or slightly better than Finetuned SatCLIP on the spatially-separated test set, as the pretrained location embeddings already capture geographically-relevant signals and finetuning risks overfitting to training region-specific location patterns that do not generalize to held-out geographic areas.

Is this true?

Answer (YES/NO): YES